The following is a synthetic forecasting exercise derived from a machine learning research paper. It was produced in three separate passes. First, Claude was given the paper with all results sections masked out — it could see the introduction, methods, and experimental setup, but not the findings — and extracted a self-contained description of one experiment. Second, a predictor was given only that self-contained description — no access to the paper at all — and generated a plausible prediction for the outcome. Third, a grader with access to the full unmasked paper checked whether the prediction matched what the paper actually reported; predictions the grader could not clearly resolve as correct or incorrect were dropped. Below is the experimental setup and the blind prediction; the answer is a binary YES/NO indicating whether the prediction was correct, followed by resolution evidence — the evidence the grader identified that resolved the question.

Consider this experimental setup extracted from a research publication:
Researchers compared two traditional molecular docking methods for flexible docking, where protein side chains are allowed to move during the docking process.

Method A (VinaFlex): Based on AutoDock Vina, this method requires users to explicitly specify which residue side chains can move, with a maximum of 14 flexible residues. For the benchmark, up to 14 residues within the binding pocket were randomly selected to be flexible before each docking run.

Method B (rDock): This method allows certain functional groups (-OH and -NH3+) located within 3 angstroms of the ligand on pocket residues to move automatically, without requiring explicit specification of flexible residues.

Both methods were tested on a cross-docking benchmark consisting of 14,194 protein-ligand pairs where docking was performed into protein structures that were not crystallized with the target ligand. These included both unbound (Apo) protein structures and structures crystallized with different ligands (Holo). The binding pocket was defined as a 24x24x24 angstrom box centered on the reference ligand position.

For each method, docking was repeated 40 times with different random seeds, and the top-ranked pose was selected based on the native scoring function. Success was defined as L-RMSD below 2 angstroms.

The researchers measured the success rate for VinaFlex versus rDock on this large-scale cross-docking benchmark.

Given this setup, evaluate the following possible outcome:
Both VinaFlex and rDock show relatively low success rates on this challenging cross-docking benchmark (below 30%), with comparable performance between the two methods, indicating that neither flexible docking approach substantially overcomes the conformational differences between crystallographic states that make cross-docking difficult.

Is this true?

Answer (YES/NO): NO